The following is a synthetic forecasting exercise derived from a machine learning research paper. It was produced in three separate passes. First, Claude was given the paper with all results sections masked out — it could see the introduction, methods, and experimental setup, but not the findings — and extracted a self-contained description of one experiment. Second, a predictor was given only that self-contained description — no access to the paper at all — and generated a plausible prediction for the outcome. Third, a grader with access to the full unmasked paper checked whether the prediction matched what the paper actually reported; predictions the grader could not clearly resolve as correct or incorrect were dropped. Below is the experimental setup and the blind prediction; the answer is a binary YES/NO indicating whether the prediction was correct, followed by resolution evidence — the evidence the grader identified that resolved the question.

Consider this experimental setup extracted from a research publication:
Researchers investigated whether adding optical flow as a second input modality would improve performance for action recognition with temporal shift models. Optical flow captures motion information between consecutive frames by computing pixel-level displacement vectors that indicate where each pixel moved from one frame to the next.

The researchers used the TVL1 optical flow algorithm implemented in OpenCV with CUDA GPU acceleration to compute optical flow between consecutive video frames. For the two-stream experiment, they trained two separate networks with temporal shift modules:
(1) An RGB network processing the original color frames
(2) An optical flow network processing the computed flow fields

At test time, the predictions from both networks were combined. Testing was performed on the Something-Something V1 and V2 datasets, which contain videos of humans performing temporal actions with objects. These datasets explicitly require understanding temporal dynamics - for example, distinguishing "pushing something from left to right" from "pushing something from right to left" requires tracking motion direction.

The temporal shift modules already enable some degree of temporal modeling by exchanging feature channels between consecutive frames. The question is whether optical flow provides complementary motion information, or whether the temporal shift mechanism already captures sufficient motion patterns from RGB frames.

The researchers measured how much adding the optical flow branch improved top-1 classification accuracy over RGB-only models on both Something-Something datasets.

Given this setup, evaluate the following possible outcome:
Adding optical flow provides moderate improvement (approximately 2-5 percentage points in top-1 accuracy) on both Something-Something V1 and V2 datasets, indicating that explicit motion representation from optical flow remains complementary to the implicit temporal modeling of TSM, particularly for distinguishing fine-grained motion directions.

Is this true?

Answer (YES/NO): NO